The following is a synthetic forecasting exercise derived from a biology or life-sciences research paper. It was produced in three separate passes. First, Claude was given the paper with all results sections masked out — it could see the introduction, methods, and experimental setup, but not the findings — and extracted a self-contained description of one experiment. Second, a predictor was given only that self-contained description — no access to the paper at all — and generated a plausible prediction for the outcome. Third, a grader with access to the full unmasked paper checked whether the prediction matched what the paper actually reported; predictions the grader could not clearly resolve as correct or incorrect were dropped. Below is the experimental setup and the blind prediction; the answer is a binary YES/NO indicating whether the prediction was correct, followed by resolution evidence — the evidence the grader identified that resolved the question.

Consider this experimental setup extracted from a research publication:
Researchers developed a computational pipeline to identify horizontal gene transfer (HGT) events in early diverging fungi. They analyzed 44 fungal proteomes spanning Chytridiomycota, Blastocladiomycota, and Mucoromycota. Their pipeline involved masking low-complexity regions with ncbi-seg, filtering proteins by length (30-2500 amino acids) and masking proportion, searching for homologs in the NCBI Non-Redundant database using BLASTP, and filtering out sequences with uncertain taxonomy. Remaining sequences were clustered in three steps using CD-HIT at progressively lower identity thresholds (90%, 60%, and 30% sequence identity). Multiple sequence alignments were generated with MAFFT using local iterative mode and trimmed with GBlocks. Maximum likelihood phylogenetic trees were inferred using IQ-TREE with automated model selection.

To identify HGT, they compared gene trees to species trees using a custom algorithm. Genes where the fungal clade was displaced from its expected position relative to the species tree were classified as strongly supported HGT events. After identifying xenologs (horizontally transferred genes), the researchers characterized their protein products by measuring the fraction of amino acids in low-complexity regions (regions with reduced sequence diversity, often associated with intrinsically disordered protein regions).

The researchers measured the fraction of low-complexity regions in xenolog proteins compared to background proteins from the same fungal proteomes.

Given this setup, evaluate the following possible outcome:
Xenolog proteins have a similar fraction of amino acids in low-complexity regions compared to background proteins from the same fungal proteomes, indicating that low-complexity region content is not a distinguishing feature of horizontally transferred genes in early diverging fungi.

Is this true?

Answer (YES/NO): NO